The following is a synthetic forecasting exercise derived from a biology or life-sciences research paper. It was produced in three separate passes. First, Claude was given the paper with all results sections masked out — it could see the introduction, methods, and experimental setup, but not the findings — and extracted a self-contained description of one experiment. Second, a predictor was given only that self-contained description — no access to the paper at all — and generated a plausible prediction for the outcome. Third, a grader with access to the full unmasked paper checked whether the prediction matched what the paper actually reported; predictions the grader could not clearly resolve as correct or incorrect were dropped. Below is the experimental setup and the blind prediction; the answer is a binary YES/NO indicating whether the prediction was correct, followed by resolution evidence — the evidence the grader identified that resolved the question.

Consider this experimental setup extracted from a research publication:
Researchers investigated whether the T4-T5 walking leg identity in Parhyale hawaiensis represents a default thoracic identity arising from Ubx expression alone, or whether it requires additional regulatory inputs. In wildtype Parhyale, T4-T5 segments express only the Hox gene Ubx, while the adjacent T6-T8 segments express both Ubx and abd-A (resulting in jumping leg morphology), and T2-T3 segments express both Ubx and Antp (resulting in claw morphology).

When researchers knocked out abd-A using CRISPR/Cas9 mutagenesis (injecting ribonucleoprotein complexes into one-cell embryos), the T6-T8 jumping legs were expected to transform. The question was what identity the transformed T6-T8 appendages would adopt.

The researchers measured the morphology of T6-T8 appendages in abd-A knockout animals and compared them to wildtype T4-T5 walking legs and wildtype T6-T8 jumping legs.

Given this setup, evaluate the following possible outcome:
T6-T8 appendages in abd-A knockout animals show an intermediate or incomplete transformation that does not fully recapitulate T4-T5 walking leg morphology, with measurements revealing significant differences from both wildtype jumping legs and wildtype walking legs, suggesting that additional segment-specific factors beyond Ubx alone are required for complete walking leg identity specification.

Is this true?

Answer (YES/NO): NO